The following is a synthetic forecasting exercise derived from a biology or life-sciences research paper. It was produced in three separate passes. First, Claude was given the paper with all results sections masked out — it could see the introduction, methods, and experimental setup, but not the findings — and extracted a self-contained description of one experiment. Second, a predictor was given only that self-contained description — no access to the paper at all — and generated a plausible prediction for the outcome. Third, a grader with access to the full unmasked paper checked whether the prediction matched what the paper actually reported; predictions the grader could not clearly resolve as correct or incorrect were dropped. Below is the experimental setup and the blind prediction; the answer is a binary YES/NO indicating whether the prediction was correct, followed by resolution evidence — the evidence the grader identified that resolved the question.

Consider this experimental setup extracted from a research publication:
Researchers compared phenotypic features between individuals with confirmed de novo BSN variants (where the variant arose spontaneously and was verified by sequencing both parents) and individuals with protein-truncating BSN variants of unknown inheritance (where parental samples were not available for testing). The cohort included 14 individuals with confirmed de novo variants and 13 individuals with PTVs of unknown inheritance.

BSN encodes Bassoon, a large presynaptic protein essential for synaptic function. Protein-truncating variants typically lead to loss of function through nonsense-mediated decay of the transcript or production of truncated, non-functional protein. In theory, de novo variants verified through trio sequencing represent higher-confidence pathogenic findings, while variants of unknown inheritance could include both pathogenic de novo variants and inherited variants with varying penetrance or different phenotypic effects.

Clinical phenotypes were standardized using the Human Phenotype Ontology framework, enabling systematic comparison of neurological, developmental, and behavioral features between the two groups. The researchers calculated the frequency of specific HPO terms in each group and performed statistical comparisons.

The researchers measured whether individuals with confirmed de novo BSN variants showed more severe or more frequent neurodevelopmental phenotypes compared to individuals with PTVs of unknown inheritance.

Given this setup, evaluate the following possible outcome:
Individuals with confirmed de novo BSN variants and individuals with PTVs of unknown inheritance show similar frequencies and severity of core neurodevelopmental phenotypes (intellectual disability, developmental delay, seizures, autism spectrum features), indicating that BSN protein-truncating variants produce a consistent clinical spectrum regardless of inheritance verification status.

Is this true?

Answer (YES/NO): NO